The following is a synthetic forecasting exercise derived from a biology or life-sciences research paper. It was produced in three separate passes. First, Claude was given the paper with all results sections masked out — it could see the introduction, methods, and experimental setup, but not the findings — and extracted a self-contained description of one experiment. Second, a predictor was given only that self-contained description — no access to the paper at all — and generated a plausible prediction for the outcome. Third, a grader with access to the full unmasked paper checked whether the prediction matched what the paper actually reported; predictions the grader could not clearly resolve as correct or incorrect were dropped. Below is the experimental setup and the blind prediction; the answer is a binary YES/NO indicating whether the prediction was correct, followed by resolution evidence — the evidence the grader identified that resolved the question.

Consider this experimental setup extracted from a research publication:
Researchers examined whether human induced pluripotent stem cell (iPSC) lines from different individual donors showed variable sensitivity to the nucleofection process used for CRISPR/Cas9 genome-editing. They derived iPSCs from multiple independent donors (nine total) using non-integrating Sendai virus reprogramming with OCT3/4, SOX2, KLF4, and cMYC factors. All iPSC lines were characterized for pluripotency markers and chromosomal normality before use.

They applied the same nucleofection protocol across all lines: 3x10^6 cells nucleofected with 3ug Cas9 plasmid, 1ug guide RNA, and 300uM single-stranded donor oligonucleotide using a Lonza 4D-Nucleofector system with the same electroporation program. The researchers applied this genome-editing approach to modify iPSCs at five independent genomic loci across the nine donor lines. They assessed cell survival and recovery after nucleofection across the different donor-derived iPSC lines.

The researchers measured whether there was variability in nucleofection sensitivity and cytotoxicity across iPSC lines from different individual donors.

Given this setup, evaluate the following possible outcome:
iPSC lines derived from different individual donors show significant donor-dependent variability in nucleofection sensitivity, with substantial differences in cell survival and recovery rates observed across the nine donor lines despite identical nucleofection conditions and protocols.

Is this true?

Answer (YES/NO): NO